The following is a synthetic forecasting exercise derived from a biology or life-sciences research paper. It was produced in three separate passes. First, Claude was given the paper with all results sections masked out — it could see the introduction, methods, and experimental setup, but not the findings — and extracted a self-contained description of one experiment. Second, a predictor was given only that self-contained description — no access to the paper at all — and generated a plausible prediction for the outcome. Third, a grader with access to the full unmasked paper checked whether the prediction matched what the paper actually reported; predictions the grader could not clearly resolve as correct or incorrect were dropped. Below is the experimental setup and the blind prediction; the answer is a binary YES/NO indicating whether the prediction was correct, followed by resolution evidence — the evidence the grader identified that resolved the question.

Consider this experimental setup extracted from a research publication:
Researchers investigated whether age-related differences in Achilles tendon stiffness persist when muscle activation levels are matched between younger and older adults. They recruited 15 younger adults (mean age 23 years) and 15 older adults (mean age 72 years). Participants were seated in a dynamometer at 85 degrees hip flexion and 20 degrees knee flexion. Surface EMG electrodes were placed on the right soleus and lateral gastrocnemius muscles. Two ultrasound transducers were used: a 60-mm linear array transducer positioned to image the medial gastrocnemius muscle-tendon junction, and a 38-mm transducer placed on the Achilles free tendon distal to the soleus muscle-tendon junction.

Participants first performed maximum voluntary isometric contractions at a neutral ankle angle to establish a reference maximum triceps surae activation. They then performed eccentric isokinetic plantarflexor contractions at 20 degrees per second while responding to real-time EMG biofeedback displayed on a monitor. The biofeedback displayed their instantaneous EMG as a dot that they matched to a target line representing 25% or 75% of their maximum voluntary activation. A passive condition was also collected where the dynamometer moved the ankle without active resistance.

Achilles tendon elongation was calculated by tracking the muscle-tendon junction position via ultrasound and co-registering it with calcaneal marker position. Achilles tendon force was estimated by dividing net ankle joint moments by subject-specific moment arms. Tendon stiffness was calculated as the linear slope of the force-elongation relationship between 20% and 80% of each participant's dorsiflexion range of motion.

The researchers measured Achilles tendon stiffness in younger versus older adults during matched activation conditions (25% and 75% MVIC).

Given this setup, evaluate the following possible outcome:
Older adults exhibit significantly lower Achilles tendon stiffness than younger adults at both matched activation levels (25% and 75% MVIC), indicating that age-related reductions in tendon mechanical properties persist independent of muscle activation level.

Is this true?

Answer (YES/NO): YES